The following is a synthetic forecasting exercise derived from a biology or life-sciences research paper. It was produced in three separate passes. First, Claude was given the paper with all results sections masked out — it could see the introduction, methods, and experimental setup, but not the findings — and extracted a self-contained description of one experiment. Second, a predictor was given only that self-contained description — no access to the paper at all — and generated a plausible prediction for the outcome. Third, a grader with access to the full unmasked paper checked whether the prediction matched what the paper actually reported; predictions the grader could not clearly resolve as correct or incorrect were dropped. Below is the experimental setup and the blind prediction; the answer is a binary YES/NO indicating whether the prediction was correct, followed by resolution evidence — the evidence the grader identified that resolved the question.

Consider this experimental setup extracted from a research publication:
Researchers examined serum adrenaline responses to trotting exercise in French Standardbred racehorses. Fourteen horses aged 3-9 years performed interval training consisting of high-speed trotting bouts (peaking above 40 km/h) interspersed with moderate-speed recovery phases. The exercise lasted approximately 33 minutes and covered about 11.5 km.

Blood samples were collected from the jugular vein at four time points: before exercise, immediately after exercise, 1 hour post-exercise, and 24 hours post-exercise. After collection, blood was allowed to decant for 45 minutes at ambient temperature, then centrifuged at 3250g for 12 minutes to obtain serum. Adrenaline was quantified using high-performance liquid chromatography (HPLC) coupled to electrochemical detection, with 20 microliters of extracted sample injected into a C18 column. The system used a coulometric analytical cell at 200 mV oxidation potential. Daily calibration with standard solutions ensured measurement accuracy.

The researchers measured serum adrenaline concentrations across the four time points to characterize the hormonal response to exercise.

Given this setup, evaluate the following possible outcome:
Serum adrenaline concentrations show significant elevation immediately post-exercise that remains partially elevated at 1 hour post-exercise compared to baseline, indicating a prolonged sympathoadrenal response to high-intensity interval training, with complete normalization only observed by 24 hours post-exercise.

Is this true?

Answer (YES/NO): YES